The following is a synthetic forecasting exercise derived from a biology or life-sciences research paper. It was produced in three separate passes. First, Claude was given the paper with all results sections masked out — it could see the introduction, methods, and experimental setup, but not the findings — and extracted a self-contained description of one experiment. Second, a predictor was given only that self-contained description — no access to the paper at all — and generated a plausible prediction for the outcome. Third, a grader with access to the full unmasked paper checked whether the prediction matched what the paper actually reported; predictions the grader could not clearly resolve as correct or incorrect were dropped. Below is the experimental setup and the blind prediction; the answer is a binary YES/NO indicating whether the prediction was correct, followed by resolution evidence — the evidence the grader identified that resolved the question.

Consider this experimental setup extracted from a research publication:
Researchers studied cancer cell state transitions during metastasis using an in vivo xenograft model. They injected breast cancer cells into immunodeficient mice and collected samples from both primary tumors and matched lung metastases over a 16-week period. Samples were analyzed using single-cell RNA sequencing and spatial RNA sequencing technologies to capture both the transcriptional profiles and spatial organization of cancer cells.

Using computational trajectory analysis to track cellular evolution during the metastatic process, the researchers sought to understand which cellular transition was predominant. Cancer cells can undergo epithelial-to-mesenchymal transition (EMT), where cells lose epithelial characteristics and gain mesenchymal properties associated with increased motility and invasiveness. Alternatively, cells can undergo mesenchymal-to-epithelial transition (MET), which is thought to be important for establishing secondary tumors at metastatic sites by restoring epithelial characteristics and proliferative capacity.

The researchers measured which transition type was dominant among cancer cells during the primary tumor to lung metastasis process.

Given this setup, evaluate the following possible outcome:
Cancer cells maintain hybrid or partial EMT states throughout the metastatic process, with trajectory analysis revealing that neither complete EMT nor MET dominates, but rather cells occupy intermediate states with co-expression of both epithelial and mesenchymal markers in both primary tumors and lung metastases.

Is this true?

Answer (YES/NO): NO